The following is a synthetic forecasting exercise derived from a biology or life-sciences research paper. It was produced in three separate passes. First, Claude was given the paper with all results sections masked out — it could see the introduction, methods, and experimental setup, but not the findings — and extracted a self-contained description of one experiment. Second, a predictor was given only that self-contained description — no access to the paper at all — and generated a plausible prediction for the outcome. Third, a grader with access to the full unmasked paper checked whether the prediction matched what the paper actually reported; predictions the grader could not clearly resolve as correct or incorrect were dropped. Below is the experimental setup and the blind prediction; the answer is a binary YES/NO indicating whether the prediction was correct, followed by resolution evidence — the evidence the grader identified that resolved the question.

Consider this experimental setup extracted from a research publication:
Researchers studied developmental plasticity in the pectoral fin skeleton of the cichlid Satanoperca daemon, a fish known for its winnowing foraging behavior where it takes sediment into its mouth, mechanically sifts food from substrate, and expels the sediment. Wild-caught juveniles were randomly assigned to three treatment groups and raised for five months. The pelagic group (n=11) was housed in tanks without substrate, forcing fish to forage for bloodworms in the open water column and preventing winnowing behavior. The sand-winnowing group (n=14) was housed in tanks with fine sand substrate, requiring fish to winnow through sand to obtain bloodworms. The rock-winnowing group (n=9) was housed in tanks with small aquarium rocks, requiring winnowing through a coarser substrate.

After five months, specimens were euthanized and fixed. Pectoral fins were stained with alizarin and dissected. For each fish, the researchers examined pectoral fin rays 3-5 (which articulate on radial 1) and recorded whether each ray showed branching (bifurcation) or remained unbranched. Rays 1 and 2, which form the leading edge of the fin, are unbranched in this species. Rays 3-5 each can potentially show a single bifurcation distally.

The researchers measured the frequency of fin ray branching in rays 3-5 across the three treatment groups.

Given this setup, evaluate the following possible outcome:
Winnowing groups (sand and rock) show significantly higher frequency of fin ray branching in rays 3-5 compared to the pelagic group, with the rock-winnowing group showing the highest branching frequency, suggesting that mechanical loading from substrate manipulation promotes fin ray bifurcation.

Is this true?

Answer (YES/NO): NO